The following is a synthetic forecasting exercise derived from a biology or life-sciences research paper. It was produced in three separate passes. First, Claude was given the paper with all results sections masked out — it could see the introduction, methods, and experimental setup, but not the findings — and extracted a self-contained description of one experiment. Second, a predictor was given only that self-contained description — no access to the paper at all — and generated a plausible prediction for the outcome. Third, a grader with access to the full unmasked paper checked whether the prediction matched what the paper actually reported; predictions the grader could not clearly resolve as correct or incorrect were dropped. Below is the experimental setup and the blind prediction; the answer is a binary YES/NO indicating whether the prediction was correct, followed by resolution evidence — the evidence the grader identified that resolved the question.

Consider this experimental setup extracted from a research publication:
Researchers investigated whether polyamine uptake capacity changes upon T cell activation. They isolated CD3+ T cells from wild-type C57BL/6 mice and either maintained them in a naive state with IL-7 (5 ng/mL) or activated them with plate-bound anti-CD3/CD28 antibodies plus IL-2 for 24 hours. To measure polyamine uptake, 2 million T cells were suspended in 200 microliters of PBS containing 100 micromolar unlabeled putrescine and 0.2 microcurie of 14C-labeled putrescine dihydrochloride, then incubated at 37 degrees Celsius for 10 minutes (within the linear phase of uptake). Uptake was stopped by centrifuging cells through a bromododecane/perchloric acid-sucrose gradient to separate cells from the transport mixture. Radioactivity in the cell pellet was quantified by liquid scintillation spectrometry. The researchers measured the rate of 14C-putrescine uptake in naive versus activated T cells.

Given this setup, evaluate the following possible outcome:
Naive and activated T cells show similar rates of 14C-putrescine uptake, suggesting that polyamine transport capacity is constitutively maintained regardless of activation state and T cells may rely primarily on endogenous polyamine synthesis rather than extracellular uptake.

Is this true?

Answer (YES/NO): NO